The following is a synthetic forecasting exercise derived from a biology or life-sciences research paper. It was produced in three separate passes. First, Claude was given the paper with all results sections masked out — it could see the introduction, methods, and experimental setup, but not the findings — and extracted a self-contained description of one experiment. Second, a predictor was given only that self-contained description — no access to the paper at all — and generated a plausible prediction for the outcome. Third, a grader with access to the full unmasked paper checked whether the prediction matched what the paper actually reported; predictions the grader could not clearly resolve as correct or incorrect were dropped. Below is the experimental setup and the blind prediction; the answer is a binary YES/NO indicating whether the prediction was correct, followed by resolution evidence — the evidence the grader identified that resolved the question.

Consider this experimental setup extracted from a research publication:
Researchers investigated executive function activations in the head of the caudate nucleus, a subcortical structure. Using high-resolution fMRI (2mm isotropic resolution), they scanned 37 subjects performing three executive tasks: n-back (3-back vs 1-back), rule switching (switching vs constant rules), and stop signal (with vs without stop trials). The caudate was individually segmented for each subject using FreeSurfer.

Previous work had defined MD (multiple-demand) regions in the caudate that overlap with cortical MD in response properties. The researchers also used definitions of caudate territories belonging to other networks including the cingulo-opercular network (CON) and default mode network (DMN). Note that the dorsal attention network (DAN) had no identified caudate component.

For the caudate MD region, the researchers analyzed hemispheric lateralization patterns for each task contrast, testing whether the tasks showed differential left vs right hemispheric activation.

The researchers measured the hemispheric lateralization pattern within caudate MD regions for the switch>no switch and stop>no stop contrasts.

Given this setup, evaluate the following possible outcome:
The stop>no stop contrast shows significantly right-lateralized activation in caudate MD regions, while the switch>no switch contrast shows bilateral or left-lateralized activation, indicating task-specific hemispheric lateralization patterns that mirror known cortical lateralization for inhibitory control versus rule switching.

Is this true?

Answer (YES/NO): YES